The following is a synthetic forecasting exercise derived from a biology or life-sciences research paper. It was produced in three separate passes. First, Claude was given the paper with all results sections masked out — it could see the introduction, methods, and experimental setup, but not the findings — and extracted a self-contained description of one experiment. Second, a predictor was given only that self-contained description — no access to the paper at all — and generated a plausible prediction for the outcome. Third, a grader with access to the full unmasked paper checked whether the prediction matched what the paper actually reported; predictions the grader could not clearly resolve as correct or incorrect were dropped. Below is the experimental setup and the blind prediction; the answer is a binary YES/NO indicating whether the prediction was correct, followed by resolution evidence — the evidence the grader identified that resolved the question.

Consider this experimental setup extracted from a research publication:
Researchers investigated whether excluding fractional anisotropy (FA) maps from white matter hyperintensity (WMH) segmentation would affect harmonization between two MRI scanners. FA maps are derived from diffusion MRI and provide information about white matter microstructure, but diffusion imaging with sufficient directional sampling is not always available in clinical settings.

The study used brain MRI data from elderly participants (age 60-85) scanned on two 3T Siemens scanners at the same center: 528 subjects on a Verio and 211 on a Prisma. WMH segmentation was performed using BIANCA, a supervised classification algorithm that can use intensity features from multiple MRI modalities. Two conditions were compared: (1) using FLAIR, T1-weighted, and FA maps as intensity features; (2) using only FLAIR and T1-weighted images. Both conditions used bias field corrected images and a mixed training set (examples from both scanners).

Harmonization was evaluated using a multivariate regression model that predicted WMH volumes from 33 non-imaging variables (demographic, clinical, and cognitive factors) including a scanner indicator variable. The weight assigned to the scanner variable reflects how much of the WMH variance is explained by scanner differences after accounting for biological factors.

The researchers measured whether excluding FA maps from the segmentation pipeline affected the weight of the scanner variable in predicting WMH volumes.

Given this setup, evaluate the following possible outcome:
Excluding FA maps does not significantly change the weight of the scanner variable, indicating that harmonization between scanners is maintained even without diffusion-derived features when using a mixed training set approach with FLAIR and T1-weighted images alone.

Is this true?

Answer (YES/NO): NO